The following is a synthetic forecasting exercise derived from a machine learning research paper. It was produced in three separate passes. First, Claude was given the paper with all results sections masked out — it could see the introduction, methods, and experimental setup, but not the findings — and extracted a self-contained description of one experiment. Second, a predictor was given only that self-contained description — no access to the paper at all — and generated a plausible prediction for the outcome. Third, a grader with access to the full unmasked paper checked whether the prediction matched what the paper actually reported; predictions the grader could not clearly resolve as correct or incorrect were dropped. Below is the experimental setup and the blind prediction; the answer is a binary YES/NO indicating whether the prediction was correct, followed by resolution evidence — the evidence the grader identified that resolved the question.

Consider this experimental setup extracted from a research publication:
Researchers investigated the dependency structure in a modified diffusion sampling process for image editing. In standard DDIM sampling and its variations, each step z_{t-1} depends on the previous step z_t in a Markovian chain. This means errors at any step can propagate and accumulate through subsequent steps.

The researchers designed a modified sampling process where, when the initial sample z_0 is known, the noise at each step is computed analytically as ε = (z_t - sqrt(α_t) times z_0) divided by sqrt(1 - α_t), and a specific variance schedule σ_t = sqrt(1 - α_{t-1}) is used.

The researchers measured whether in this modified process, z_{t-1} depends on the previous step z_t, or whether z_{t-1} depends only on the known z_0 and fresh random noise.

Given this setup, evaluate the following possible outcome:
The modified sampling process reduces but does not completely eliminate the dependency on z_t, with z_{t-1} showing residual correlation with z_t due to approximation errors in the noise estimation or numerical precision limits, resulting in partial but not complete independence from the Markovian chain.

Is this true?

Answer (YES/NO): NO